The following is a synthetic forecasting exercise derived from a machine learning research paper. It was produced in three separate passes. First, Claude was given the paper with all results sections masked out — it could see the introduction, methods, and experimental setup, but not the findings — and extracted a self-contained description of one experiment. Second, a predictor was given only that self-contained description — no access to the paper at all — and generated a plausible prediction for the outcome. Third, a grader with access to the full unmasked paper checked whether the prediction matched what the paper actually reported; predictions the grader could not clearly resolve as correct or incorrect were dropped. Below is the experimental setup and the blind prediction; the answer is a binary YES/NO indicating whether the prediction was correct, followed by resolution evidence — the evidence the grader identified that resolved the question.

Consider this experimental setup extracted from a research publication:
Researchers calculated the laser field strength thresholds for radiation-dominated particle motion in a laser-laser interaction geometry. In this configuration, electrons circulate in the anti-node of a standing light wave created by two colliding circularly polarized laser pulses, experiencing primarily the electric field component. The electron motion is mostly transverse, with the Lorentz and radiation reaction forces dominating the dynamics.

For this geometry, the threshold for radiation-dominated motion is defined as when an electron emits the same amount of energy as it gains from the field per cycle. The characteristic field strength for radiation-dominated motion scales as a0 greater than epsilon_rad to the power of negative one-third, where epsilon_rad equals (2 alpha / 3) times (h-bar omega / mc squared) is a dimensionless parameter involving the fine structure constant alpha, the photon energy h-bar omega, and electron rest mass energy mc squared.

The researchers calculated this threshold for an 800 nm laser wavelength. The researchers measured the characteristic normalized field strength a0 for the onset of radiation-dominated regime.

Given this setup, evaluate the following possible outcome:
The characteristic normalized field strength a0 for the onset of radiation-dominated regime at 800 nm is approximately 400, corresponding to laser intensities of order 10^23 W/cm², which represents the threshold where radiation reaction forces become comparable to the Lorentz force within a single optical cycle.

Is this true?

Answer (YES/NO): NO